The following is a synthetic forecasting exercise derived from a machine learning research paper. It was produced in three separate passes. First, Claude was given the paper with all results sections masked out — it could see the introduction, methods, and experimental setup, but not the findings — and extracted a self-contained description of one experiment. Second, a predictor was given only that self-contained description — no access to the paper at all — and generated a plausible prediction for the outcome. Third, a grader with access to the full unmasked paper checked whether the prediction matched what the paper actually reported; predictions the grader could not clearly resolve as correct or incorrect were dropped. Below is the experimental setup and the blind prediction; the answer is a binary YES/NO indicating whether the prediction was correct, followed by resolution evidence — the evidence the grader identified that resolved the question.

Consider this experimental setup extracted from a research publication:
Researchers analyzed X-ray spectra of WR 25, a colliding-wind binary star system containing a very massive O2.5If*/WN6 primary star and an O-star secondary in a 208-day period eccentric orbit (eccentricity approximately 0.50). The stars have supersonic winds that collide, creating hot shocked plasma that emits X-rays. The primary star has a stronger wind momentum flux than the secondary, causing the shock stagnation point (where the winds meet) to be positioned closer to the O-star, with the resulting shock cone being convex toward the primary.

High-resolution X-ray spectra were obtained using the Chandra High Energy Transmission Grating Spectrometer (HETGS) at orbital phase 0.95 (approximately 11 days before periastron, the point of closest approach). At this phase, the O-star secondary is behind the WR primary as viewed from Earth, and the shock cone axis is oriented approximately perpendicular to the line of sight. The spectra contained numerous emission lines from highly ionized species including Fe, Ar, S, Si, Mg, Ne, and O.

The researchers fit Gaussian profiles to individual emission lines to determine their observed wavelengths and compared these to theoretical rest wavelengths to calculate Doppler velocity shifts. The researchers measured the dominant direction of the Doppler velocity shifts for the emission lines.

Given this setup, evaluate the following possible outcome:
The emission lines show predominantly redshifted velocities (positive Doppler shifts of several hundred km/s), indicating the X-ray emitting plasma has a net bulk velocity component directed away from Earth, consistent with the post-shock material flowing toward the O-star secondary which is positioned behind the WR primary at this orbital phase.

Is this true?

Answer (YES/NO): NO